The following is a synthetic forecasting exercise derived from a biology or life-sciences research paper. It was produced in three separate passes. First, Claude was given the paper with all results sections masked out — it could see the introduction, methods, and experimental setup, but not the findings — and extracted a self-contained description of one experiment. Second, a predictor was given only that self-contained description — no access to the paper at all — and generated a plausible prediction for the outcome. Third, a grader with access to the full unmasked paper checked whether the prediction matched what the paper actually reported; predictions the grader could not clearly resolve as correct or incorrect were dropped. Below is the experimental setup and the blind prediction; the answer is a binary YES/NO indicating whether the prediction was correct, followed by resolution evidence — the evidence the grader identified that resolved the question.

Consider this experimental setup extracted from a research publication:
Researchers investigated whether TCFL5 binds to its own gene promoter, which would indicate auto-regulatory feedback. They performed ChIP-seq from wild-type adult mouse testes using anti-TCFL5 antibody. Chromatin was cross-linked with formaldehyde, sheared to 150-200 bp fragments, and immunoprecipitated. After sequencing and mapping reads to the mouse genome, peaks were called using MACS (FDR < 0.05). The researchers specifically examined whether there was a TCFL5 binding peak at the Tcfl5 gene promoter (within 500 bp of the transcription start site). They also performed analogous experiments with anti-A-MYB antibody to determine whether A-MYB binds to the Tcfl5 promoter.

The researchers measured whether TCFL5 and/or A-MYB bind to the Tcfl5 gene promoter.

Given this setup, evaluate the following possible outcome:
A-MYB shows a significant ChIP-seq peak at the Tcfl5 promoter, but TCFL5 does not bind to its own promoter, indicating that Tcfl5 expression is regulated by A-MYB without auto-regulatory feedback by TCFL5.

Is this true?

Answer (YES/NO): NO